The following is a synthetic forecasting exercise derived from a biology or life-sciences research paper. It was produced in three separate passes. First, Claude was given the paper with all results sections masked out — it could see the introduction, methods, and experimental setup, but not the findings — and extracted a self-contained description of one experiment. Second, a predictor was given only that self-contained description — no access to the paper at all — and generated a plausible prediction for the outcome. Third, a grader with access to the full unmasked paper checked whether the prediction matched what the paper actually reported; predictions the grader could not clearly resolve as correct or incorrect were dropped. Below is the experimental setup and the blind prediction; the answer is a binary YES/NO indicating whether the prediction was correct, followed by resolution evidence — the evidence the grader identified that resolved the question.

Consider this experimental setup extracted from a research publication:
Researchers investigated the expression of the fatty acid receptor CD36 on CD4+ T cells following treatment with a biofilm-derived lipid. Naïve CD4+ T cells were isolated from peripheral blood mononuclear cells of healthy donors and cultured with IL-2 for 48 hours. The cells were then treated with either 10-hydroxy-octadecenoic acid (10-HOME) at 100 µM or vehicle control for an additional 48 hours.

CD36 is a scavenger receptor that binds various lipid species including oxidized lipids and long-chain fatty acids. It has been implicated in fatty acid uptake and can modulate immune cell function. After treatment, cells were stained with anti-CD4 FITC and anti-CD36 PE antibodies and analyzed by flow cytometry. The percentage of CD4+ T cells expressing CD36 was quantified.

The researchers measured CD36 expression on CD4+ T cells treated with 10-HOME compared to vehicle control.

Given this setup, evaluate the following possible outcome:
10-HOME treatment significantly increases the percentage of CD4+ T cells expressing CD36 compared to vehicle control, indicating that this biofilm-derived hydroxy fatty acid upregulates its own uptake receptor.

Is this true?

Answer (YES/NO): YES